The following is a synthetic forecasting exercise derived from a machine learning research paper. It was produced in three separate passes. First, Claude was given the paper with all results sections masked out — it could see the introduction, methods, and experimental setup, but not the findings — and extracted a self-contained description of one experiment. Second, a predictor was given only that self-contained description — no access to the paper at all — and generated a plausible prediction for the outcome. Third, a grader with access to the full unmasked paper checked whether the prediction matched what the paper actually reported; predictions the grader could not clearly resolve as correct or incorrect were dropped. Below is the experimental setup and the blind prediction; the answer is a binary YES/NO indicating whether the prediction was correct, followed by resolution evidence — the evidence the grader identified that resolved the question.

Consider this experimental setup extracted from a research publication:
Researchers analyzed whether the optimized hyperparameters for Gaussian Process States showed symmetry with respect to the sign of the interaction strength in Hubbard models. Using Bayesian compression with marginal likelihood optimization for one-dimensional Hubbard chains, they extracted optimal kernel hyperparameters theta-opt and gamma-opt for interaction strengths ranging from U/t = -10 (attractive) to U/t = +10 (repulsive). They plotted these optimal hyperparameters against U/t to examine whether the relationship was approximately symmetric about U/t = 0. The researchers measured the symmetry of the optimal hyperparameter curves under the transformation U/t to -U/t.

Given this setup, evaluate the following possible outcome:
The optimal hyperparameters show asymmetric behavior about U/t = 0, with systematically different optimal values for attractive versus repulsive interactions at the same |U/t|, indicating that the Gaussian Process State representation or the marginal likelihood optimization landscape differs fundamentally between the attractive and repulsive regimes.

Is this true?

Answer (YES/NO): NO